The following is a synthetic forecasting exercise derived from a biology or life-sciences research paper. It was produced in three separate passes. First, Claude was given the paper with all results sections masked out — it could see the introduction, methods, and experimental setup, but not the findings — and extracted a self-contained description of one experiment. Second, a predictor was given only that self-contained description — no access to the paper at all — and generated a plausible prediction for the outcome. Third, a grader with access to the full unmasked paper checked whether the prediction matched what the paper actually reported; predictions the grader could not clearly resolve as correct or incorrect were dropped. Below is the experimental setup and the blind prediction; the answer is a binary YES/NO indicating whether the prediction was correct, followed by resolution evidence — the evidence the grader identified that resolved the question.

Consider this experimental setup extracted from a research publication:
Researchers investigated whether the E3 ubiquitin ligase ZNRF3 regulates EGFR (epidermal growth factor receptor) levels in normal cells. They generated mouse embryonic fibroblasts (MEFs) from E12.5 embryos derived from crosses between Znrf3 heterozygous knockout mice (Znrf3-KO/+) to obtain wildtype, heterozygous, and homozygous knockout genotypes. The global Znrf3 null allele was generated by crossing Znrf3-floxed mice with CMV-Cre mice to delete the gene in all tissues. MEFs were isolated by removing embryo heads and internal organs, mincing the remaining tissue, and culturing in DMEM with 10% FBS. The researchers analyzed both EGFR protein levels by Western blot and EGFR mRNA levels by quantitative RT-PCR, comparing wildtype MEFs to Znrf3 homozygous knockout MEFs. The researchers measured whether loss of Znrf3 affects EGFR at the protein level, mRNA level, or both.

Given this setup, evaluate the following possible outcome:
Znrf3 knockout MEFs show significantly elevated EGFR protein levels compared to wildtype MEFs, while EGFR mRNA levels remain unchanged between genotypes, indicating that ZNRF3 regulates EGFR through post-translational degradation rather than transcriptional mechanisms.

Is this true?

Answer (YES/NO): YES